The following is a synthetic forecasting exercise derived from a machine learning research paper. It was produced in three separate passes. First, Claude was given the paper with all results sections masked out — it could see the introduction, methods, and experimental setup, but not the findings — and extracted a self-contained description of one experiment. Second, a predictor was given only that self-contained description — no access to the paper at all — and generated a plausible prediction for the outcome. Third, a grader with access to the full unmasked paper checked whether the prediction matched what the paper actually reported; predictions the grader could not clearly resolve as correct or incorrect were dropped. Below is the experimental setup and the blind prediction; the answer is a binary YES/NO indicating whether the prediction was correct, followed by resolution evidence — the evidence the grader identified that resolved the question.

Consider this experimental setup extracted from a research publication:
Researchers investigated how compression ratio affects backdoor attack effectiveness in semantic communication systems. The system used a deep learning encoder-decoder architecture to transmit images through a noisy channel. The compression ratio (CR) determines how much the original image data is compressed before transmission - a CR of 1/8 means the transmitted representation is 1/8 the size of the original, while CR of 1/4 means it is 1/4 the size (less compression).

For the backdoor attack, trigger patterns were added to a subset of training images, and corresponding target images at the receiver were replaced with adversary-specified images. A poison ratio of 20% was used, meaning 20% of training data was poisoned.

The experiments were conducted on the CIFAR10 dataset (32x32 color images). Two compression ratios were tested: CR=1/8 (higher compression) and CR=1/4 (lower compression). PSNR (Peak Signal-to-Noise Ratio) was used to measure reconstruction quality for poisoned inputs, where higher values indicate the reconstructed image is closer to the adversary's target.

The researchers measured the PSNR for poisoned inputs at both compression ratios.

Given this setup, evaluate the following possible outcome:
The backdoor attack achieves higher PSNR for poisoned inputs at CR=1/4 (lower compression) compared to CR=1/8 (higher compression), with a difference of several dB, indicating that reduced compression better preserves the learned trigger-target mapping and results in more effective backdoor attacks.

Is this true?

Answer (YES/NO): YES